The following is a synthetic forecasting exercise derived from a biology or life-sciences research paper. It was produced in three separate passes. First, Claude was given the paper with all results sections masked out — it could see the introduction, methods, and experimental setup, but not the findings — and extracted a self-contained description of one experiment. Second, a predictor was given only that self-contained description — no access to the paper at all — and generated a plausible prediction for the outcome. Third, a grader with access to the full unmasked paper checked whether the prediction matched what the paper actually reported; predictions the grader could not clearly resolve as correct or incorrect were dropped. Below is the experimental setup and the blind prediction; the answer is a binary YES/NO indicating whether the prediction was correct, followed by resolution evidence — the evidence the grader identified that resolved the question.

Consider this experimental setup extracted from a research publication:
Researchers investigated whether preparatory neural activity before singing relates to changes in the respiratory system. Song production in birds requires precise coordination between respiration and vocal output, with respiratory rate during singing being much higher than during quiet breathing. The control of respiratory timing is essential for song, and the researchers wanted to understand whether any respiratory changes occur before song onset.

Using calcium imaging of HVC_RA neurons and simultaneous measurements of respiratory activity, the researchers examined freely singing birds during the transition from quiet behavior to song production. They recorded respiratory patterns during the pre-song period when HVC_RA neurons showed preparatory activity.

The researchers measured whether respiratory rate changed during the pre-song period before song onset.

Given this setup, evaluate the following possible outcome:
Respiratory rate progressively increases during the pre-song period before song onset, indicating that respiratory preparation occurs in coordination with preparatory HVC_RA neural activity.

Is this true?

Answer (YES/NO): NO